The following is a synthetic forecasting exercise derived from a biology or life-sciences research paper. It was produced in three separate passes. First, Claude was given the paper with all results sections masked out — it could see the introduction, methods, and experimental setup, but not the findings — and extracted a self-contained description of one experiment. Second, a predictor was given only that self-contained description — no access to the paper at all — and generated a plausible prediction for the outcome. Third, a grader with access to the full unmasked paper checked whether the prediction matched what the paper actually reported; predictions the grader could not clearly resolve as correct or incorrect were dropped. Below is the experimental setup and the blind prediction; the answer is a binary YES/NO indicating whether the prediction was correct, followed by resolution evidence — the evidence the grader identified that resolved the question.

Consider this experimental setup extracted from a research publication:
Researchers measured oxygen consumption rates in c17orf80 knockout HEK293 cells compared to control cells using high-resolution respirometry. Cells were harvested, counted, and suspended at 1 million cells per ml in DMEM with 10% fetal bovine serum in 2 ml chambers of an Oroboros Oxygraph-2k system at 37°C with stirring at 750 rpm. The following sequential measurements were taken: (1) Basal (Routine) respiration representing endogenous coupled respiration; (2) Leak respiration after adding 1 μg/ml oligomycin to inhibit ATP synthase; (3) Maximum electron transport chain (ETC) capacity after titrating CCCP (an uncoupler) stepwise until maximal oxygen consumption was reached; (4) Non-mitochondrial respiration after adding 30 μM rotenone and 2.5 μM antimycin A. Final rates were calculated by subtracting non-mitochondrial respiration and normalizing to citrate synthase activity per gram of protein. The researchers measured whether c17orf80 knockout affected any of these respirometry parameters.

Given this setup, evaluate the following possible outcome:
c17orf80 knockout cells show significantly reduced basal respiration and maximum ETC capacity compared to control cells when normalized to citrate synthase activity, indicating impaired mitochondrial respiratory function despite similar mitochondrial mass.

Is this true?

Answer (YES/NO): NO